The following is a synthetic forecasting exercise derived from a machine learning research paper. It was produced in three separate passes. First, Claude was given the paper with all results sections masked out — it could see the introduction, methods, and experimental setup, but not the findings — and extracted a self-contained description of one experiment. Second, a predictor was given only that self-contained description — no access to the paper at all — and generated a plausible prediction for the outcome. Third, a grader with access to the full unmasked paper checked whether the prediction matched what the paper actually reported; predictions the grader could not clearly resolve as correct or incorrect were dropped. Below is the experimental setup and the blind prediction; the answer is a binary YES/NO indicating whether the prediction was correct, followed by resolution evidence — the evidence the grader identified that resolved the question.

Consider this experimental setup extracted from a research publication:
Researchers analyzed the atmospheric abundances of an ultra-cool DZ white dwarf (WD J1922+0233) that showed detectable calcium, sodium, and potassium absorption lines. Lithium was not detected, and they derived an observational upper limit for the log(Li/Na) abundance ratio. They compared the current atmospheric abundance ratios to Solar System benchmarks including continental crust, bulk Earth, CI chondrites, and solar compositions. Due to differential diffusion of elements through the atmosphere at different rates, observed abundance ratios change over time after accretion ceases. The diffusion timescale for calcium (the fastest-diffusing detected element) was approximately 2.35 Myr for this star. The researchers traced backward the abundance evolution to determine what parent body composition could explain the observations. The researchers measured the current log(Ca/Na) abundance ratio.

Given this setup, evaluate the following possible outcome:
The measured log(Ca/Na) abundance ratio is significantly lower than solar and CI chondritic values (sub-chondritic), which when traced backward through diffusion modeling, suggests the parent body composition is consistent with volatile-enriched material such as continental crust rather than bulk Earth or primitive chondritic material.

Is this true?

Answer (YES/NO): YES